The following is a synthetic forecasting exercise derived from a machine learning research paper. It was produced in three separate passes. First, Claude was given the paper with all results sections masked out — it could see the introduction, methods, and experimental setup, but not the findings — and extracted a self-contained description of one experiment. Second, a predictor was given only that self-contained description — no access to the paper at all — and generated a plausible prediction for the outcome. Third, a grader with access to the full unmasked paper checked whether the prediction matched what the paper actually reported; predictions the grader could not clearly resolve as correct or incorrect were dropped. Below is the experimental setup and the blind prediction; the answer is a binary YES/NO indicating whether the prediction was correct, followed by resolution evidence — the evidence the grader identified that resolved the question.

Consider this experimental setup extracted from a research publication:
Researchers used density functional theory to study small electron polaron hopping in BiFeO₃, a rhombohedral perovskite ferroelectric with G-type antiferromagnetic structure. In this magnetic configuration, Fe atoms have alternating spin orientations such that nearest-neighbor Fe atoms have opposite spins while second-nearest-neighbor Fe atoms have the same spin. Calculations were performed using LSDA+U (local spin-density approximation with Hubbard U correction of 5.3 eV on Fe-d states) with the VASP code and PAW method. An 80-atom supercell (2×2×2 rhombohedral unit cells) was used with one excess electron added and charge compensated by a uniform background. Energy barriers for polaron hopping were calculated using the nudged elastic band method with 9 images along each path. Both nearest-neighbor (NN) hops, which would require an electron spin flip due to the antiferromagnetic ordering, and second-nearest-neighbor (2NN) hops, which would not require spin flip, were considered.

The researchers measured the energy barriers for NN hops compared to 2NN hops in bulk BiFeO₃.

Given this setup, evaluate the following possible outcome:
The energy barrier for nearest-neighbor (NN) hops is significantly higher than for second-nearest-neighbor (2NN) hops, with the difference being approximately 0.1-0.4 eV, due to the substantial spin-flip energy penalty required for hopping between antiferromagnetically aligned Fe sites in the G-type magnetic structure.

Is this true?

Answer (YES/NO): NO